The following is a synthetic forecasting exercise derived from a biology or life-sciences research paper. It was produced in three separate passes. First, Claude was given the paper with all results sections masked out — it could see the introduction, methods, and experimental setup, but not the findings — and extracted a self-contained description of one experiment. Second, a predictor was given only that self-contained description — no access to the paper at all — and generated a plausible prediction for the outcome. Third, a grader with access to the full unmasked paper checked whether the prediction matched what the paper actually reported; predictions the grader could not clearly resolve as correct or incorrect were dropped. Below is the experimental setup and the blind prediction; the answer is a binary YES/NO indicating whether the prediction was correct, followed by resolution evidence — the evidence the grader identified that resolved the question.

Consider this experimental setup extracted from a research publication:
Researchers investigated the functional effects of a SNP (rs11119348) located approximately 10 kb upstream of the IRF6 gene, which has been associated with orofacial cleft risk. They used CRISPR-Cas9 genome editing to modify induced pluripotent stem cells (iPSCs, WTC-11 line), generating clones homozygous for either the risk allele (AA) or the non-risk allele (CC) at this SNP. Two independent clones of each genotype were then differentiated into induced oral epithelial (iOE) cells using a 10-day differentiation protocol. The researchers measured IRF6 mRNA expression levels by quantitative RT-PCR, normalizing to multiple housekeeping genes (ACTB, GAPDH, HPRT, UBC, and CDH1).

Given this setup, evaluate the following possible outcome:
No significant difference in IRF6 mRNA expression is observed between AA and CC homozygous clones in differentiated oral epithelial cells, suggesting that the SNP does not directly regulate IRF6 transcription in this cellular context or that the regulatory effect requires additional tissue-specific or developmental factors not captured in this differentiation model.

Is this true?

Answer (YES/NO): NO